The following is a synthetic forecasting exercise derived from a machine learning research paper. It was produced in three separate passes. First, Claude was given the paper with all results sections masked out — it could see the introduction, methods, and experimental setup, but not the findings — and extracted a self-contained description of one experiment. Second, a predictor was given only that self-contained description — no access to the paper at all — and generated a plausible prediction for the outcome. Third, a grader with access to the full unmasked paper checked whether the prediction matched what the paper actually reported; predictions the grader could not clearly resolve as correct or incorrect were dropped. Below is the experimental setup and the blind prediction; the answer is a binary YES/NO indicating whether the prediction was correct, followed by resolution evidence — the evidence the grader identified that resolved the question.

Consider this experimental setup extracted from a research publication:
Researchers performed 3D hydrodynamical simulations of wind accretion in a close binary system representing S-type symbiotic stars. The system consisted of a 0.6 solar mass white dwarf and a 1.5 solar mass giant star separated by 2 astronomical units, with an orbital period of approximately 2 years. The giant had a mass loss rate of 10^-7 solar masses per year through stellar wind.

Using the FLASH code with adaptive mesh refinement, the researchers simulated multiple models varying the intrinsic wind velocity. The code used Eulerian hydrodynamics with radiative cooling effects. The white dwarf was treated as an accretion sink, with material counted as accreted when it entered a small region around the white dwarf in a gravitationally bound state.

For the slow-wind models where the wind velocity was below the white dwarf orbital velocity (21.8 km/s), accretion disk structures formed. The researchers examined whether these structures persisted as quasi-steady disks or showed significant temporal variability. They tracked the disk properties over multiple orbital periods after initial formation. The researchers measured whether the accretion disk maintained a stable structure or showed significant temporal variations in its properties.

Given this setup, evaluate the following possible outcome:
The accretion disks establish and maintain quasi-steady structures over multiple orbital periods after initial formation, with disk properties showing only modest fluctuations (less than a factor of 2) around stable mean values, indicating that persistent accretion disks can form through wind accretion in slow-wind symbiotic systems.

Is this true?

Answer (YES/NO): YES